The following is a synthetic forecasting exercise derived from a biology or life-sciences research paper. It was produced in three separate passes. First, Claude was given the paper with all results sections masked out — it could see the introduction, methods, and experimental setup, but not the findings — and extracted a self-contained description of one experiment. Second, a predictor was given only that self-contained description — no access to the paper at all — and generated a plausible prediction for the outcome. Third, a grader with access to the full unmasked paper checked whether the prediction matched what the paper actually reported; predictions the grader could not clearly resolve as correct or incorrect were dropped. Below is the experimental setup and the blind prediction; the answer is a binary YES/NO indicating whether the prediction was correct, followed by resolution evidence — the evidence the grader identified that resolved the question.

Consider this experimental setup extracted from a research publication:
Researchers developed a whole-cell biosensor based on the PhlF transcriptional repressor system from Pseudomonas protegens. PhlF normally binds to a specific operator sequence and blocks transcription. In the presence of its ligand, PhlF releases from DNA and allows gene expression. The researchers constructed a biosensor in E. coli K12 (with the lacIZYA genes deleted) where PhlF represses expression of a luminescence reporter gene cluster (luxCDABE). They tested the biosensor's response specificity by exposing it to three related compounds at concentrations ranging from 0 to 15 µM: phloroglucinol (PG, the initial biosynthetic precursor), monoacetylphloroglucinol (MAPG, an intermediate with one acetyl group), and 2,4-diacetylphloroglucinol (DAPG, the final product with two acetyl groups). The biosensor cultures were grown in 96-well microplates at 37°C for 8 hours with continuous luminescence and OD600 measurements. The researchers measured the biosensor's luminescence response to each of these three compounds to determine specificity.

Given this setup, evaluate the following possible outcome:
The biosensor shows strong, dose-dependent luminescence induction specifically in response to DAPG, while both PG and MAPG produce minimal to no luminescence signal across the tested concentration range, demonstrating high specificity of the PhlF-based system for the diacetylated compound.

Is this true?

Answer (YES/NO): NO